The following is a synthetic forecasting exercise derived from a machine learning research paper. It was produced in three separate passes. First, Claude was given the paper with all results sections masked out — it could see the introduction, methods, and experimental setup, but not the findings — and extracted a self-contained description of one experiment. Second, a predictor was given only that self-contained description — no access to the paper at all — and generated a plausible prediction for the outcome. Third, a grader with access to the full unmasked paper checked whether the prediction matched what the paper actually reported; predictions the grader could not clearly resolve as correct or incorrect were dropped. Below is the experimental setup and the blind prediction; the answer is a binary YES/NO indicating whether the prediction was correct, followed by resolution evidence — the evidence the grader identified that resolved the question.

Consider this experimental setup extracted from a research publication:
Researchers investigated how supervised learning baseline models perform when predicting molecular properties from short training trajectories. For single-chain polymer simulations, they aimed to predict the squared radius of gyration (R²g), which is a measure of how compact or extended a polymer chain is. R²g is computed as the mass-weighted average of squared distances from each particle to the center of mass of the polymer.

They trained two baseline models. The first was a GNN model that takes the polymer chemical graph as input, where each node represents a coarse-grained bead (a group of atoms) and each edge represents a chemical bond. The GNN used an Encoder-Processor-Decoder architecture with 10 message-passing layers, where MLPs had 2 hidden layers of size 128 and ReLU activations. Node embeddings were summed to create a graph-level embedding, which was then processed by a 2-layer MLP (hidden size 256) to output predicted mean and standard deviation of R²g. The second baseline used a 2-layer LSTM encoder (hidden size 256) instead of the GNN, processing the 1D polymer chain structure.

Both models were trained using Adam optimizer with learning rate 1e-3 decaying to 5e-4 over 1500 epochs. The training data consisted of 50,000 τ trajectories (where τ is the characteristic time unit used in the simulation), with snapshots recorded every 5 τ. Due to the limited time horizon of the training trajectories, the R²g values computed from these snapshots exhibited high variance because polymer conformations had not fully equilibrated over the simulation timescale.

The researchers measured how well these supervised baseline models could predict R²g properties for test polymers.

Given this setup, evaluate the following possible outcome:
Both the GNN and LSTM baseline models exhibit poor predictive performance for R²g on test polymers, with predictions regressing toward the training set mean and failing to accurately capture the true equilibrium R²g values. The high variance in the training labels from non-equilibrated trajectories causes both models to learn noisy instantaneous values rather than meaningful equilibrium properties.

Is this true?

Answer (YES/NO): NO